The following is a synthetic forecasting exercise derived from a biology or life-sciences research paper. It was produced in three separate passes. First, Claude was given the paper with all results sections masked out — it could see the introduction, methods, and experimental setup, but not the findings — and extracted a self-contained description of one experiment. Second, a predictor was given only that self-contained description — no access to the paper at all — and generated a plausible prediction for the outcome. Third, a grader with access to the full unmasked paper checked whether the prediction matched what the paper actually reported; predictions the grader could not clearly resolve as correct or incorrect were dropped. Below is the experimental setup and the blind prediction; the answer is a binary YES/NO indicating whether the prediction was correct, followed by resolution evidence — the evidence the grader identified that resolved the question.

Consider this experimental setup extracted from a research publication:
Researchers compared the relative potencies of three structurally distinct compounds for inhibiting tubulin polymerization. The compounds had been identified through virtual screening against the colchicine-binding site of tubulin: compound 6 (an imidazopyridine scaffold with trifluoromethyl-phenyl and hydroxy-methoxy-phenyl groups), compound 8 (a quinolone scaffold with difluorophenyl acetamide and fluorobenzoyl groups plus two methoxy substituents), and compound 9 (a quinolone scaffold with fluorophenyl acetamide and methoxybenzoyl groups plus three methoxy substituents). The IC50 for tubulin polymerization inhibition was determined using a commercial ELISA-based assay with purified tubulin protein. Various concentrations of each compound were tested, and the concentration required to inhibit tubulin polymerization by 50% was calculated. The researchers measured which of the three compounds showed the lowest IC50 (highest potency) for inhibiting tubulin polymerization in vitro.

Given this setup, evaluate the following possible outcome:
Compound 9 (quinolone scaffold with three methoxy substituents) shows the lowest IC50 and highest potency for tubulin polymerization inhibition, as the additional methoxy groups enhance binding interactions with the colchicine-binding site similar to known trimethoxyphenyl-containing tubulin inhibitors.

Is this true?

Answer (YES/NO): NO